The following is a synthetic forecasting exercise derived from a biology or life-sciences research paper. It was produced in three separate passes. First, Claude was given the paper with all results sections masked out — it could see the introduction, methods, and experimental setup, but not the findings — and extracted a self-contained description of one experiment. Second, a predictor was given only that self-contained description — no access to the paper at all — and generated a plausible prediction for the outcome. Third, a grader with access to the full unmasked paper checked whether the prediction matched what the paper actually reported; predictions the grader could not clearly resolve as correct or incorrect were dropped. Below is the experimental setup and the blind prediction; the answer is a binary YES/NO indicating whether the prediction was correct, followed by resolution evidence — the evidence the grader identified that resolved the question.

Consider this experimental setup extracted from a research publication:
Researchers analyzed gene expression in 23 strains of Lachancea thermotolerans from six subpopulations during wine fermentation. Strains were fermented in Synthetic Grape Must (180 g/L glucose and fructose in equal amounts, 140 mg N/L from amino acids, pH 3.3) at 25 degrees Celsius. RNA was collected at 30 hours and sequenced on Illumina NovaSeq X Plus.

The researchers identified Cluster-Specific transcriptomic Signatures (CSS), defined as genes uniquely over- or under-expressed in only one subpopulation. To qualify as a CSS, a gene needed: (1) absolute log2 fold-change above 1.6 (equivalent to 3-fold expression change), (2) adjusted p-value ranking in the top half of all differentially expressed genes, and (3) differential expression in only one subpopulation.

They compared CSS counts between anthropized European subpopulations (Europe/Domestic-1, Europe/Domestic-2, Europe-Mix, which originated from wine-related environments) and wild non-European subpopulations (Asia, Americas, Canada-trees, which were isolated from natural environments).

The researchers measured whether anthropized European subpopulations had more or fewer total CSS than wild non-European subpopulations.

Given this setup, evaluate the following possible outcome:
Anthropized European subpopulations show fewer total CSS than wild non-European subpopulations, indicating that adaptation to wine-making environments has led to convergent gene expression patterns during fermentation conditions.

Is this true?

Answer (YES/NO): YES